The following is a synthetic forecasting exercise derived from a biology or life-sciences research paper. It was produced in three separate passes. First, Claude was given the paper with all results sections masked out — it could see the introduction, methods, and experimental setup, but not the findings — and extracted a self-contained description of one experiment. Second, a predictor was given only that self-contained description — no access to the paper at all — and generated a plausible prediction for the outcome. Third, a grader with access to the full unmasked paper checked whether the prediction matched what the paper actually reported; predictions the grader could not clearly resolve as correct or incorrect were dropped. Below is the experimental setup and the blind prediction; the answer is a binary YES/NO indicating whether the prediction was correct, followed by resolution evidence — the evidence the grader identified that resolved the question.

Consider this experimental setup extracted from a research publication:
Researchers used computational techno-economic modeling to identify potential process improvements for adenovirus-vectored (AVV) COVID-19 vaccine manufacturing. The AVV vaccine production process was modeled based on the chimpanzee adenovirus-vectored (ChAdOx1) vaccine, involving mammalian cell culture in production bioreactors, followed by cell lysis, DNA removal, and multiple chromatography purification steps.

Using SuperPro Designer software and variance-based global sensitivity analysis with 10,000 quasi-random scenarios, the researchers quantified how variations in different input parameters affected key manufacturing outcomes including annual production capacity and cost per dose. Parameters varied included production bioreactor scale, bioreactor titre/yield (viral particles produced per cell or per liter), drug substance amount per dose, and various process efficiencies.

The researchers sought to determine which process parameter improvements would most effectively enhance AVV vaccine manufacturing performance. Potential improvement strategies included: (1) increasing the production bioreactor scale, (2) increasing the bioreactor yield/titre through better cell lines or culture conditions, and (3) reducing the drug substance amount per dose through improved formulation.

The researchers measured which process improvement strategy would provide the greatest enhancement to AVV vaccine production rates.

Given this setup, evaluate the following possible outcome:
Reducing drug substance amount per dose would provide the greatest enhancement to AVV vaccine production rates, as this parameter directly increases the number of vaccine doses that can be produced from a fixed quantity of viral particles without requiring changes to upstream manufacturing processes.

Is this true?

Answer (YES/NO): NO